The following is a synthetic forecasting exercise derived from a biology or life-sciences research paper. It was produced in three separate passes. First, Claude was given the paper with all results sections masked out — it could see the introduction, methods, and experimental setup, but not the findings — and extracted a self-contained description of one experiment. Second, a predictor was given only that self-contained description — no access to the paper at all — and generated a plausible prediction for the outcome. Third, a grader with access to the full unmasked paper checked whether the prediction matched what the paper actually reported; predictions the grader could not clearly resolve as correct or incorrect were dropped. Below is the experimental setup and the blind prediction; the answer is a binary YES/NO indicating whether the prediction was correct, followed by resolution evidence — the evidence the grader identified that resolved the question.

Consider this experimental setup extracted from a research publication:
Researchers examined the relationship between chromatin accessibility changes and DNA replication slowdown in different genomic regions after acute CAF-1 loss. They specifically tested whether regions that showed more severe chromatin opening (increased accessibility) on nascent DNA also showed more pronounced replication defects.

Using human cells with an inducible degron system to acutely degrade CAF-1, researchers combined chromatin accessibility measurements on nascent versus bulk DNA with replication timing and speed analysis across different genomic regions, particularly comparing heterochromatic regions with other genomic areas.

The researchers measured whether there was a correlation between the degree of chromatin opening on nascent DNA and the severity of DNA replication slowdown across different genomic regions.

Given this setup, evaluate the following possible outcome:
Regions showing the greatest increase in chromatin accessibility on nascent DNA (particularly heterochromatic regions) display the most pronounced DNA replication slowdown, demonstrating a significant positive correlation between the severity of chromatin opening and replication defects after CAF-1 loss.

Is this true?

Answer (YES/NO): YES